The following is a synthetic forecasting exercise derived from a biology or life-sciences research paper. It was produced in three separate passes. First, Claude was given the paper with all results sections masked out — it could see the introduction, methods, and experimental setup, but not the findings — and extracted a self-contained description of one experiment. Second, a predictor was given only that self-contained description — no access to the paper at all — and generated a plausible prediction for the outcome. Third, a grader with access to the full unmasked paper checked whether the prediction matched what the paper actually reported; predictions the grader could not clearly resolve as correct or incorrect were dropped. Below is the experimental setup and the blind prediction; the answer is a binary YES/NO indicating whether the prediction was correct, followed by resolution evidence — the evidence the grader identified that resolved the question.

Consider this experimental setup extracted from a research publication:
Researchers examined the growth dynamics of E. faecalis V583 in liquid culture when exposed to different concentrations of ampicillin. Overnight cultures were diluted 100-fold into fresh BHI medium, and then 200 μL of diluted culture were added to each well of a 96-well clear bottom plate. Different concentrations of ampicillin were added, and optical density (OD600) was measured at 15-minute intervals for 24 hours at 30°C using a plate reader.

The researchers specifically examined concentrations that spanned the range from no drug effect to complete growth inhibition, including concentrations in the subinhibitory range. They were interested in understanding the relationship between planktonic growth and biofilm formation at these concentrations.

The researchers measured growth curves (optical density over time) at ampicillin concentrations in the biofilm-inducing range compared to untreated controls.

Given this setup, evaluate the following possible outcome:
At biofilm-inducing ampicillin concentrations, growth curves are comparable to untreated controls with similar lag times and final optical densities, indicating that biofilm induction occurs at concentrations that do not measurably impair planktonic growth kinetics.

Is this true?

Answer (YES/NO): YES